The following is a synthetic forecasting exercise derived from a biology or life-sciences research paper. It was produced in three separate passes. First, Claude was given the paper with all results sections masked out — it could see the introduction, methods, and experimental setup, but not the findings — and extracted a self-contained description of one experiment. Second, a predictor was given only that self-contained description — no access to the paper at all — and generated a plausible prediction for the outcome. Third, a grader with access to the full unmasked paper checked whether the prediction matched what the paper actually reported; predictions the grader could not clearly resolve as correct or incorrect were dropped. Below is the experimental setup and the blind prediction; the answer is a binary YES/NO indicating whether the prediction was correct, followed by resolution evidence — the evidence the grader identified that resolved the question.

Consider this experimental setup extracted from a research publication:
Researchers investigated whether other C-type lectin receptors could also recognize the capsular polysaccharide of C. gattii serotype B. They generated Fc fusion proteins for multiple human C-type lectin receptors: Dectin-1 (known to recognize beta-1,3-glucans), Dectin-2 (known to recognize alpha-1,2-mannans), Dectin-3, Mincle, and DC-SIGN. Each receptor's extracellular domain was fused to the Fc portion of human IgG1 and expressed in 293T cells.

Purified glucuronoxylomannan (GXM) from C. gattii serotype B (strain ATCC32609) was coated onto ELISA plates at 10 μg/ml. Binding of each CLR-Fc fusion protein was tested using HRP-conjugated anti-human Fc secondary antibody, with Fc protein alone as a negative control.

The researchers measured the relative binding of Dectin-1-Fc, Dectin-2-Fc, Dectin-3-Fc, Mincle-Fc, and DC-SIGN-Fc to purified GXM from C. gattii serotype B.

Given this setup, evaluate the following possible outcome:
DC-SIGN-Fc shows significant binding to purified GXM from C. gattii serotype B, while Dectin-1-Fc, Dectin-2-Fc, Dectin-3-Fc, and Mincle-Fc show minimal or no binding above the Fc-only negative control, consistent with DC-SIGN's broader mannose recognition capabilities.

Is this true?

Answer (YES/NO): NO